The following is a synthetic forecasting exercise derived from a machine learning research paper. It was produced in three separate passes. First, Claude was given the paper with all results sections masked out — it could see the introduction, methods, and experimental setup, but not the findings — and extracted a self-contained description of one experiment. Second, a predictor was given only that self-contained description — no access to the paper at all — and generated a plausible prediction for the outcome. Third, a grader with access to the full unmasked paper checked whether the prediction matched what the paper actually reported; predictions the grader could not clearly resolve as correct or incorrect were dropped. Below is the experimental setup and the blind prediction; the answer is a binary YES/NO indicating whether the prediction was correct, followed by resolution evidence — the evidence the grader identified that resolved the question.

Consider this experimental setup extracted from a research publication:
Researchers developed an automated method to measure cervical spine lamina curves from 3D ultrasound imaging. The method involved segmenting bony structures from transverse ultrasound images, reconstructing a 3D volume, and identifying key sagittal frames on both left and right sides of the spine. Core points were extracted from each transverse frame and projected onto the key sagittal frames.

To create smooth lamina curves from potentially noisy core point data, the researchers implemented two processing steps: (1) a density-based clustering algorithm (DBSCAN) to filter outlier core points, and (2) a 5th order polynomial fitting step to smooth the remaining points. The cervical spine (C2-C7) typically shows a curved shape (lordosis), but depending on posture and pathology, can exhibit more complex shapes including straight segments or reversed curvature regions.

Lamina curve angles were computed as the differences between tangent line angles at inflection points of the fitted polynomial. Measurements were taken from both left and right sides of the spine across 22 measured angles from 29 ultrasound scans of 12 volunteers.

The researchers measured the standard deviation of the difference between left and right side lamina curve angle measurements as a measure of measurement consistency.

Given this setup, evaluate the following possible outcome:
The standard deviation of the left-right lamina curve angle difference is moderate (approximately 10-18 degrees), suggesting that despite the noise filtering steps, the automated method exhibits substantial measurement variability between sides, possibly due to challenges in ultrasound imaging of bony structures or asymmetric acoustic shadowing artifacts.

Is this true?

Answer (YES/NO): NO